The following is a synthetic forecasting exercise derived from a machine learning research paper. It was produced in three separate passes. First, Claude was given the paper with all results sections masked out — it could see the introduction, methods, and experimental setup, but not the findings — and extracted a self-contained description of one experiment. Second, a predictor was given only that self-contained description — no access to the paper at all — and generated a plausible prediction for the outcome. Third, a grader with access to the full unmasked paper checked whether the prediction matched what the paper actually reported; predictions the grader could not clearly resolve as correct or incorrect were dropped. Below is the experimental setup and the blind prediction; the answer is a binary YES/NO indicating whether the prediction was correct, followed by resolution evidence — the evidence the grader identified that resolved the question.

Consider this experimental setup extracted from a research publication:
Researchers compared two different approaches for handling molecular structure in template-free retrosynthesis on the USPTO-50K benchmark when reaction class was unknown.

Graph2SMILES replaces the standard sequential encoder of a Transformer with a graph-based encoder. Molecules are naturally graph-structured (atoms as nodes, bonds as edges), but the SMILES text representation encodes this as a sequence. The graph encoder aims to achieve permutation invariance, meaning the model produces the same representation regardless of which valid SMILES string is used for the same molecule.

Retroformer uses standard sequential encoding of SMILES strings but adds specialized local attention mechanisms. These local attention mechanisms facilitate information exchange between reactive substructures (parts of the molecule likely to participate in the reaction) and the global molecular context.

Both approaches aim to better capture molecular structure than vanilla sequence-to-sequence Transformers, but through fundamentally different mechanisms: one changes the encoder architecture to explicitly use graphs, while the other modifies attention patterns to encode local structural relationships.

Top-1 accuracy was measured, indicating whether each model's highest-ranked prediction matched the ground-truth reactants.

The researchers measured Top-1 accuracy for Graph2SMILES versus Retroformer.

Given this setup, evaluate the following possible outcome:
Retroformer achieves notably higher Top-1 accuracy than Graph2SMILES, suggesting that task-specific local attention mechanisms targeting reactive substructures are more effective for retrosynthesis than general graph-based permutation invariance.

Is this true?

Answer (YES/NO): NO